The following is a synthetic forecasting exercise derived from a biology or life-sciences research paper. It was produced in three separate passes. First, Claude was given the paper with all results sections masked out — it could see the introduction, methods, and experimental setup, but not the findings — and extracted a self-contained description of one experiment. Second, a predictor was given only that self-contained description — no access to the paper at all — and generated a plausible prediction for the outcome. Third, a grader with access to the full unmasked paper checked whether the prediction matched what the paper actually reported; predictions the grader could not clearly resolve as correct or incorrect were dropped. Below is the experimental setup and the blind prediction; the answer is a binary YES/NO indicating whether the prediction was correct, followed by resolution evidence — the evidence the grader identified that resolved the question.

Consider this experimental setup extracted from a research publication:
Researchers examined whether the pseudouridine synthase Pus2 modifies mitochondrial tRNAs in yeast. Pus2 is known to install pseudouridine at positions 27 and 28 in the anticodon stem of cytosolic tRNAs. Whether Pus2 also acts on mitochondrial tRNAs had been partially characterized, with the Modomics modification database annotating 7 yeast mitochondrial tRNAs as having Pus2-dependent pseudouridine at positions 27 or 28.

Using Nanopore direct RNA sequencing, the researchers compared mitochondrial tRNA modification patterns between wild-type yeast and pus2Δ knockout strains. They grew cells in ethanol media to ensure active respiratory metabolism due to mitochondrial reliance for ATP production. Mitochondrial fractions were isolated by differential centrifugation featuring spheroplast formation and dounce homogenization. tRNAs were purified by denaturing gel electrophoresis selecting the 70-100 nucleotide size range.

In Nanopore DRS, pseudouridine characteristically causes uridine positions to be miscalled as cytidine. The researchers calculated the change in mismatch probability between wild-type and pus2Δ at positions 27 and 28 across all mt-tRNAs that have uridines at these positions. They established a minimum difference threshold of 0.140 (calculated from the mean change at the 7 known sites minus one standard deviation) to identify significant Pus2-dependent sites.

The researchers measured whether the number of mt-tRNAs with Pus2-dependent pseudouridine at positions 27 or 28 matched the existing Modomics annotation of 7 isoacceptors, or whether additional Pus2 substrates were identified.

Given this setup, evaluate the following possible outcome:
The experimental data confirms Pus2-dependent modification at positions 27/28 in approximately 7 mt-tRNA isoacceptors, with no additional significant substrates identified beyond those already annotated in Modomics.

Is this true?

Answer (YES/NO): NO